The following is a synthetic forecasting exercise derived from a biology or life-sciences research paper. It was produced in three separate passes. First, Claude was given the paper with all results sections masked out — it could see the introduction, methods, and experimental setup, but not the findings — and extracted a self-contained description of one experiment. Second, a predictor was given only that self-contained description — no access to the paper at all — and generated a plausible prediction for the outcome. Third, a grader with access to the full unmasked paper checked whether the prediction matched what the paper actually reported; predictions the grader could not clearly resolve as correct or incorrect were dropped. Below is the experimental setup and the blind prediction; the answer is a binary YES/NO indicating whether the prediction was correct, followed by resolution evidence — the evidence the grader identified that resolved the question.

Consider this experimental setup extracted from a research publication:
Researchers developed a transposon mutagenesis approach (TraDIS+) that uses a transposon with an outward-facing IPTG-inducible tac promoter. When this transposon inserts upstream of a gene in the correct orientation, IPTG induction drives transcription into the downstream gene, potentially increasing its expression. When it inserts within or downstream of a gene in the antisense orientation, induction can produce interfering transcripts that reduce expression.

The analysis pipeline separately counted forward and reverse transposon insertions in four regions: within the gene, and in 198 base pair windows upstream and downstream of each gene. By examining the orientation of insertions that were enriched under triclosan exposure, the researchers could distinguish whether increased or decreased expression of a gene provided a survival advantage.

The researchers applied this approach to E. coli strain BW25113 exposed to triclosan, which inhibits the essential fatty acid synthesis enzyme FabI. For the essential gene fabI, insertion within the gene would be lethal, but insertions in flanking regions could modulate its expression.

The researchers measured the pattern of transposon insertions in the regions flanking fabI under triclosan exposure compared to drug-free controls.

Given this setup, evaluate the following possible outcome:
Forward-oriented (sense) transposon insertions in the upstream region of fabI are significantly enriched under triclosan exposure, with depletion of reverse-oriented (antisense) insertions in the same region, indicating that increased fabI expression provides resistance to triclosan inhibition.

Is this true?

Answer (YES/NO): YES